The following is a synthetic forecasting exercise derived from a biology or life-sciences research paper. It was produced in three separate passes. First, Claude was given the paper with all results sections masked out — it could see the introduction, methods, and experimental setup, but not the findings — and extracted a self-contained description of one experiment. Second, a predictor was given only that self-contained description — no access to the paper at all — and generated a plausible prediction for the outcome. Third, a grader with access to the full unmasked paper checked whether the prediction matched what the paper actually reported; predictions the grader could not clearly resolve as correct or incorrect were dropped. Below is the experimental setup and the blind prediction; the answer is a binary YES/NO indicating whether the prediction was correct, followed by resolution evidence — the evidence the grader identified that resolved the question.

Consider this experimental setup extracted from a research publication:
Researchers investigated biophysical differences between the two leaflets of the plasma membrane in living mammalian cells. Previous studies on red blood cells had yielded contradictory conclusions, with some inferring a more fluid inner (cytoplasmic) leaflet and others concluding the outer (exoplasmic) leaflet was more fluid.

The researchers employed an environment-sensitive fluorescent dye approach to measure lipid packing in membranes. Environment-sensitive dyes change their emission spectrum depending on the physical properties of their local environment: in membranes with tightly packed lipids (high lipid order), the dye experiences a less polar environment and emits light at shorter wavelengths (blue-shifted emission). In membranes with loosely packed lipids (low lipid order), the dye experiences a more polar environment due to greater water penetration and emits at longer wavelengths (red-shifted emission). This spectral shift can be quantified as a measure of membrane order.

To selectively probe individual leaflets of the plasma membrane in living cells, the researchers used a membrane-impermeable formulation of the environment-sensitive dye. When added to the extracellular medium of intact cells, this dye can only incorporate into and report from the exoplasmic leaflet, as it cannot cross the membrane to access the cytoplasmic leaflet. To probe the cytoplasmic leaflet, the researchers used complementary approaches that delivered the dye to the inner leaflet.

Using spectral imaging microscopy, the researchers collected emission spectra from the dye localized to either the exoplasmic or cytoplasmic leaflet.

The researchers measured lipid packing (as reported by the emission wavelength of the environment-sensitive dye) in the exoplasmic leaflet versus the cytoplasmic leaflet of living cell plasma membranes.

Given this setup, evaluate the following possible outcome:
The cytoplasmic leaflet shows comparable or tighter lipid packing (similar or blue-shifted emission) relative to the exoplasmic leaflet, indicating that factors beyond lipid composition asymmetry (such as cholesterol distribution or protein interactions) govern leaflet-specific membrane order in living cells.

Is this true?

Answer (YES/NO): NO